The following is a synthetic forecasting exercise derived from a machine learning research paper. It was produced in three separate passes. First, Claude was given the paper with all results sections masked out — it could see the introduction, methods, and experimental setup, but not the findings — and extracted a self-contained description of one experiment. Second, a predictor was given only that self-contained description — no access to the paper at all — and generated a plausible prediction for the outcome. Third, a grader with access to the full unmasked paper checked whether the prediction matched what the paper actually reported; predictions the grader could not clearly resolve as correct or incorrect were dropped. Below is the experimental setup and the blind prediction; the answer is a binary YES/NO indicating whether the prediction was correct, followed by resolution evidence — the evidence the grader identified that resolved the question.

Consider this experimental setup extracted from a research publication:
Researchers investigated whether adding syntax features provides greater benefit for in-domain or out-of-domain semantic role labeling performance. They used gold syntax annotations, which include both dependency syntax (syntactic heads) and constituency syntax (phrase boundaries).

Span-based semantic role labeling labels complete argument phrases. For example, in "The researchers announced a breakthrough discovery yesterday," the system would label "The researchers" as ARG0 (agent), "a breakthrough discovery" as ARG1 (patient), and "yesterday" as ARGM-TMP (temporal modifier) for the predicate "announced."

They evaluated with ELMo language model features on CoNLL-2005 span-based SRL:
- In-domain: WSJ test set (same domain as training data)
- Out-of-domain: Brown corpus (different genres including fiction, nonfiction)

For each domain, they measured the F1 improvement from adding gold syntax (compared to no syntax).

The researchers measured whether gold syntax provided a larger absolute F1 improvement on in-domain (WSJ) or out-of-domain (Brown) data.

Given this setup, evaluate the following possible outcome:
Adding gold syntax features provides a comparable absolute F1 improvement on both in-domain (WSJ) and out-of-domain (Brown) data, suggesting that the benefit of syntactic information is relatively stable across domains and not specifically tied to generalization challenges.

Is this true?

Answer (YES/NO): NO